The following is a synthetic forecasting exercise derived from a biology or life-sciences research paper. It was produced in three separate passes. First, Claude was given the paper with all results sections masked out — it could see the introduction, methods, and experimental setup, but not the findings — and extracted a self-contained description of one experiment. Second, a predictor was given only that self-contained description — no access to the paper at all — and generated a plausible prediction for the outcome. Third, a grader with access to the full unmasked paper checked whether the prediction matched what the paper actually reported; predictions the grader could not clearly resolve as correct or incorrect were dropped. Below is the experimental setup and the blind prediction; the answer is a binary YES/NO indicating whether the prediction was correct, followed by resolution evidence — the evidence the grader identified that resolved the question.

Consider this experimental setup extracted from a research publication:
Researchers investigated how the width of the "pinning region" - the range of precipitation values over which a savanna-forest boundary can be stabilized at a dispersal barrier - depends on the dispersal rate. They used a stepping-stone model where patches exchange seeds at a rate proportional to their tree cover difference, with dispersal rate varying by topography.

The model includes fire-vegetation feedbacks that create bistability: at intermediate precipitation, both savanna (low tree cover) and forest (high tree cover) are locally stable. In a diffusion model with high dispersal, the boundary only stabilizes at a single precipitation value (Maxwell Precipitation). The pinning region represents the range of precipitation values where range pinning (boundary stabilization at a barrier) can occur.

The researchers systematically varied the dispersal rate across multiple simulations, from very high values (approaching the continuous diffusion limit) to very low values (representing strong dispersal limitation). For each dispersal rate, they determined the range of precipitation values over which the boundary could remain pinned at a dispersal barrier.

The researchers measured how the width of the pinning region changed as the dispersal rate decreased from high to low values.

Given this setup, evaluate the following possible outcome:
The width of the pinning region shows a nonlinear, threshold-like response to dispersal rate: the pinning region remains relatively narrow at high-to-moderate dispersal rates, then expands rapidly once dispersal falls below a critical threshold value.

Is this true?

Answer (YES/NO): NO